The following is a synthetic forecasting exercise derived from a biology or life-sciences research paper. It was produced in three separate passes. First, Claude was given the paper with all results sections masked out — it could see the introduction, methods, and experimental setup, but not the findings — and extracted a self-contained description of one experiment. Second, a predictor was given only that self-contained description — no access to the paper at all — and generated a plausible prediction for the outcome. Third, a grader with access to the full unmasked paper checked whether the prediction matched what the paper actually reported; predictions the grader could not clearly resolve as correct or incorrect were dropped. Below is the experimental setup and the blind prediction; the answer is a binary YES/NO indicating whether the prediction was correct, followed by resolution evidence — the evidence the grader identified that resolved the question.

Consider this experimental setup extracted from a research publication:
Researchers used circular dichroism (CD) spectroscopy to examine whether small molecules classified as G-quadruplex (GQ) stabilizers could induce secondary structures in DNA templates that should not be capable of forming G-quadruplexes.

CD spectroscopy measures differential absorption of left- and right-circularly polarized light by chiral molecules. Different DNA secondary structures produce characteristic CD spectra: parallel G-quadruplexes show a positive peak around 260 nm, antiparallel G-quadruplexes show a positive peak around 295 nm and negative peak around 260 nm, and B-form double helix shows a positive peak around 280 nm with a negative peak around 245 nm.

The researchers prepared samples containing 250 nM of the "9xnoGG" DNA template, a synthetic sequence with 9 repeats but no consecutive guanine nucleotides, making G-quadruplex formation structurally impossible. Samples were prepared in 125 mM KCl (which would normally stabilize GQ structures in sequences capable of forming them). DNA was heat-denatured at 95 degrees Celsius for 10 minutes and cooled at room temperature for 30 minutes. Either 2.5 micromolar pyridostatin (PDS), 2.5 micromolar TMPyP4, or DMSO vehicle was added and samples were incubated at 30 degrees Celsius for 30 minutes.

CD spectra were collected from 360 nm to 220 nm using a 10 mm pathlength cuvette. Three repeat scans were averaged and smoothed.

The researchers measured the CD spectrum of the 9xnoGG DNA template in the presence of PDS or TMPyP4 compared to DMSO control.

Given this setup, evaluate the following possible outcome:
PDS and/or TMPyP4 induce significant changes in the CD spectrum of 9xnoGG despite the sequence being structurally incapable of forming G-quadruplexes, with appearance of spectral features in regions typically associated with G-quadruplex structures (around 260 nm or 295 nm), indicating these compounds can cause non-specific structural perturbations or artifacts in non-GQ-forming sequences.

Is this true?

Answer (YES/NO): NO